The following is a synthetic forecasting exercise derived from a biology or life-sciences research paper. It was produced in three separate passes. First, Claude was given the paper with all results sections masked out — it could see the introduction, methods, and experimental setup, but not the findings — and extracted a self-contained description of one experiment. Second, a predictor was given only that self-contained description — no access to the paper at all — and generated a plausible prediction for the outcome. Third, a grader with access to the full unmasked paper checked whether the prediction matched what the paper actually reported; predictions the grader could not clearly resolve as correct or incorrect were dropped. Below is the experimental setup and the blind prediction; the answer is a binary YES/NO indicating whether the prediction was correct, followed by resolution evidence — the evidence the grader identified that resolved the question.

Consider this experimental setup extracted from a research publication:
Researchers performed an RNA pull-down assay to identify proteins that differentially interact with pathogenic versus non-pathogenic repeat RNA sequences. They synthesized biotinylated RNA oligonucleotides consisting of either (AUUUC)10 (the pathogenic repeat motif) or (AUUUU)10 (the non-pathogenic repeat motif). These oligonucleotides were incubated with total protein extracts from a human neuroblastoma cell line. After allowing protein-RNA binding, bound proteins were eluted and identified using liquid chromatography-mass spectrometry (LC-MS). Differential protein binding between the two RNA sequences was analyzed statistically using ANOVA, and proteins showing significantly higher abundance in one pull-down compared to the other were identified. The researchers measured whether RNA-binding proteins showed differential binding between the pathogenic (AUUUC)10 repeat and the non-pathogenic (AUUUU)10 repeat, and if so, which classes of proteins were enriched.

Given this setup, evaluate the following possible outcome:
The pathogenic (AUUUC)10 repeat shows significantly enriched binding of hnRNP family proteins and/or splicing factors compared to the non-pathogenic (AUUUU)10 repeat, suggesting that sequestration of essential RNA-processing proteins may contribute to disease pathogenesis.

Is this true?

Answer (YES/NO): YES